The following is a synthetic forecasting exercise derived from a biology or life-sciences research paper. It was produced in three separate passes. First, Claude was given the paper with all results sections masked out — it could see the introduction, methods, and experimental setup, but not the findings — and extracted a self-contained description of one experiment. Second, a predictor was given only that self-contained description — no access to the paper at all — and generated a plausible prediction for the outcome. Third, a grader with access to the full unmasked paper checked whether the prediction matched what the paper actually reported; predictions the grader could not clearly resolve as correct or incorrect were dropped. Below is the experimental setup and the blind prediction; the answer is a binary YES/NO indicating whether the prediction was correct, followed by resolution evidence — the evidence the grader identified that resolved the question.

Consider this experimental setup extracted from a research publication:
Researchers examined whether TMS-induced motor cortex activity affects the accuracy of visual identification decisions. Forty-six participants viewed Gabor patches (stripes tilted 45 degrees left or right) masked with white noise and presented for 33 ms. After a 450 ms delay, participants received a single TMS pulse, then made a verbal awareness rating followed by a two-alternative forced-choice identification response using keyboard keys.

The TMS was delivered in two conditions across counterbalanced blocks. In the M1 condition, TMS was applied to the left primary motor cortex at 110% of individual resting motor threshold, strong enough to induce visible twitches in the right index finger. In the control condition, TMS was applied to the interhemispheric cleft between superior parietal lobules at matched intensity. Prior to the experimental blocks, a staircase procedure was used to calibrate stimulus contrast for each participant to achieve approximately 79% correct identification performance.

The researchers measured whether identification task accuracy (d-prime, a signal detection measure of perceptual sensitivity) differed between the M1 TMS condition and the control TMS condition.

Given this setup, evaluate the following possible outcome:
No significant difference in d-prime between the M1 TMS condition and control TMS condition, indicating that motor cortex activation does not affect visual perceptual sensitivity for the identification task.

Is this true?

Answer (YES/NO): YES